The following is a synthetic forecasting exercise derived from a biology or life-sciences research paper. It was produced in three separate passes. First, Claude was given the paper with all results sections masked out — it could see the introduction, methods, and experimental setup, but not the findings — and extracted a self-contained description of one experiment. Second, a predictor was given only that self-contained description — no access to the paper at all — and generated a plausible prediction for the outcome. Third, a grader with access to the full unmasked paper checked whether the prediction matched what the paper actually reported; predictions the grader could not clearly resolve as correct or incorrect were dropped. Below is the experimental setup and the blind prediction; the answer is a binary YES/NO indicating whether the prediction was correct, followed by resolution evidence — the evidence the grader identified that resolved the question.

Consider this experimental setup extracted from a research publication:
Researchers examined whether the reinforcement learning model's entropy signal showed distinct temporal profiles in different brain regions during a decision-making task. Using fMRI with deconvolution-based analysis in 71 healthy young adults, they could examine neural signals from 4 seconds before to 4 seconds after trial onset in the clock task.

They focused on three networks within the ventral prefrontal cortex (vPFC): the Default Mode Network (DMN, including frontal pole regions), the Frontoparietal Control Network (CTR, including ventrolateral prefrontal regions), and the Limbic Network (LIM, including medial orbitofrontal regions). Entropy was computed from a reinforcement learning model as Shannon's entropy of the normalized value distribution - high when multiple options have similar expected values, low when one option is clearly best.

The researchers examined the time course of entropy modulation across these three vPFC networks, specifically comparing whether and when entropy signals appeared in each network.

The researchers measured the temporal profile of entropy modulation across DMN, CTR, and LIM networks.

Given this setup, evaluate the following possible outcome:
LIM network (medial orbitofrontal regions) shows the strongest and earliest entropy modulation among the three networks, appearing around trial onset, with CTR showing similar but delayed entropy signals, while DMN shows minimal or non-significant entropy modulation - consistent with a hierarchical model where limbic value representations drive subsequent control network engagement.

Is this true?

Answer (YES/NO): NO